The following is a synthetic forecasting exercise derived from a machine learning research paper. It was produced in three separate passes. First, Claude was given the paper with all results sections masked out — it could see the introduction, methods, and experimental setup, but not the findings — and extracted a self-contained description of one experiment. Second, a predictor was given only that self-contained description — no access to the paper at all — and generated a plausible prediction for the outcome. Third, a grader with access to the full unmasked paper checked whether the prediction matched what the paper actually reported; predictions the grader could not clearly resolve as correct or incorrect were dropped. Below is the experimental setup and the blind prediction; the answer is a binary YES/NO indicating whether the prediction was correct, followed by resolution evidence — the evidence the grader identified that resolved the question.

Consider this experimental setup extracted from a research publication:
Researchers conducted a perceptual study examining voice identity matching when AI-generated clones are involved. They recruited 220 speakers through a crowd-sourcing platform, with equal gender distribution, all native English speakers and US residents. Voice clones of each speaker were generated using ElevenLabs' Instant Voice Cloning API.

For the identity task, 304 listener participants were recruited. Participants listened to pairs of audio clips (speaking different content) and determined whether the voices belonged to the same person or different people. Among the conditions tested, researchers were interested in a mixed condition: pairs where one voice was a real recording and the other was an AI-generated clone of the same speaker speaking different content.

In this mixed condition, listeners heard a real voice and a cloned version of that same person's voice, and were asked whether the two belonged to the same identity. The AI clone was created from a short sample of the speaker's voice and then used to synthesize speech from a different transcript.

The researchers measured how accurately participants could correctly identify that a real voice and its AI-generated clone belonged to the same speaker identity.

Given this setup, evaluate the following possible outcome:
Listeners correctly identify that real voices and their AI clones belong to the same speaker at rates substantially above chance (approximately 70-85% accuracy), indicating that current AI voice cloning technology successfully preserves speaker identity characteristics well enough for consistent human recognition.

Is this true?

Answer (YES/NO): YES